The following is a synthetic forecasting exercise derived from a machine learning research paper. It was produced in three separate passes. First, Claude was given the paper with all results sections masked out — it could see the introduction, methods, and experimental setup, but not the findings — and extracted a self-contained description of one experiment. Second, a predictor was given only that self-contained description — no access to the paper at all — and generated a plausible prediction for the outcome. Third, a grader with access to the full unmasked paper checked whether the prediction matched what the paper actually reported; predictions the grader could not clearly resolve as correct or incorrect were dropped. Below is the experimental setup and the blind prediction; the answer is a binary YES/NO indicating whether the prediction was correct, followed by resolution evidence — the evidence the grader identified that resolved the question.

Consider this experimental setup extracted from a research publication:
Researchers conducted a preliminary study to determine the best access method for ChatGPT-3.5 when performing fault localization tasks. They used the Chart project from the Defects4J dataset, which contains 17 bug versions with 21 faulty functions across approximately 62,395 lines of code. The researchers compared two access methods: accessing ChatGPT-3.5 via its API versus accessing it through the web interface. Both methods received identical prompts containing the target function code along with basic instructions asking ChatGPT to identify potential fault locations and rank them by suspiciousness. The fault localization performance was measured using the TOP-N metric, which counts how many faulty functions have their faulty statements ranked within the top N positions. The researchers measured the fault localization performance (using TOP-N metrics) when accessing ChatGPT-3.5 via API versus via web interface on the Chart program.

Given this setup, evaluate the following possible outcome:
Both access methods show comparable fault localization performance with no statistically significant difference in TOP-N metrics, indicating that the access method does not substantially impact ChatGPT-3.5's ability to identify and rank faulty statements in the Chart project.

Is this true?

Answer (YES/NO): YES